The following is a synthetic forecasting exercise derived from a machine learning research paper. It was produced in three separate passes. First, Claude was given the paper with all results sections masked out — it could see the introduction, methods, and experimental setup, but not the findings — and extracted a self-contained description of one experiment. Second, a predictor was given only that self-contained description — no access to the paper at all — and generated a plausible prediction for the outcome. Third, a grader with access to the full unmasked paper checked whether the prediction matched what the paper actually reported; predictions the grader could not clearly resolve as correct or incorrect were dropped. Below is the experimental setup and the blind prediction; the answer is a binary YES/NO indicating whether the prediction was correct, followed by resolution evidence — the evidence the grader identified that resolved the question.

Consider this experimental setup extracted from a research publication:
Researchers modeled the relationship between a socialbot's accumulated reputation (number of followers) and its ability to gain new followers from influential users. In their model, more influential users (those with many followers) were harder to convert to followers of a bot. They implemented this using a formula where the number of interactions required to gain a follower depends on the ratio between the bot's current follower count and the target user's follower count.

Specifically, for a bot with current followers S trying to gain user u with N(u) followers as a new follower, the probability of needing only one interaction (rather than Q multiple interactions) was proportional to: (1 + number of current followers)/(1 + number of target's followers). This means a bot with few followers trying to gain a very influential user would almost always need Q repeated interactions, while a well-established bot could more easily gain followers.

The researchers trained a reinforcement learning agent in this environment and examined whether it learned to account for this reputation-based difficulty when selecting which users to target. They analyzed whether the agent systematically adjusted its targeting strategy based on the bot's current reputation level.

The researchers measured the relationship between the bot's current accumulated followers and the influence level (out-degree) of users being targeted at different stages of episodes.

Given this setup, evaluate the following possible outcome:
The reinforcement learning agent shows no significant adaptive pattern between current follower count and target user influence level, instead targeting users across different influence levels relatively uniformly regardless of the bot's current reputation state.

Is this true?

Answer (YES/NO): NO